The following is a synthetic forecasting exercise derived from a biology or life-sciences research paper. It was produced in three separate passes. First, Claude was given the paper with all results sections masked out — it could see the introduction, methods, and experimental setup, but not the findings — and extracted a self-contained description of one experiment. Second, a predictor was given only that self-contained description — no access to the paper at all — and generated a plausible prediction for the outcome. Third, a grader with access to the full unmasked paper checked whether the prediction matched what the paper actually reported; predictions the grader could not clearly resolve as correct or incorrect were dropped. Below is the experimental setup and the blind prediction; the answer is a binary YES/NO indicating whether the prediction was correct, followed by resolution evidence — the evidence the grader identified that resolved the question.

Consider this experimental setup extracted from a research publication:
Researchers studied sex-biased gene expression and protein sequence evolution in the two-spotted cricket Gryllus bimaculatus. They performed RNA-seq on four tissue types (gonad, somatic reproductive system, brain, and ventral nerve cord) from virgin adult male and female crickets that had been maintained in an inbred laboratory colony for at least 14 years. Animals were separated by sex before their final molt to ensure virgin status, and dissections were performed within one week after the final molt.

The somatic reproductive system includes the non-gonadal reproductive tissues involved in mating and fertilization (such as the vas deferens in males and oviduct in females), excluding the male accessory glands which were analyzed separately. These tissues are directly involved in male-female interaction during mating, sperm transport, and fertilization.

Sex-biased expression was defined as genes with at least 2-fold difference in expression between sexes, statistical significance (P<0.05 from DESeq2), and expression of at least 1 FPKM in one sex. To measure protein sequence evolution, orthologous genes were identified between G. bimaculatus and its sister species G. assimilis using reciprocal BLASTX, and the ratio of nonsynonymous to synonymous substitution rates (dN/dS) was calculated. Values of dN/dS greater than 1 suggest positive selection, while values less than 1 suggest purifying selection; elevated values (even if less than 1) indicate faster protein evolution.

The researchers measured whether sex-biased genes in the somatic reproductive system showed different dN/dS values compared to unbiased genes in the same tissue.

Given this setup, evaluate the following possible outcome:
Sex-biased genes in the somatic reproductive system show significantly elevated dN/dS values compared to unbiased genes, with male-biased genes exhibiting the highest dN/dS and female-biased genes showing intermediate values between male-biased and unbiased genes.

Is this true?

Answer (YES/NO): NO